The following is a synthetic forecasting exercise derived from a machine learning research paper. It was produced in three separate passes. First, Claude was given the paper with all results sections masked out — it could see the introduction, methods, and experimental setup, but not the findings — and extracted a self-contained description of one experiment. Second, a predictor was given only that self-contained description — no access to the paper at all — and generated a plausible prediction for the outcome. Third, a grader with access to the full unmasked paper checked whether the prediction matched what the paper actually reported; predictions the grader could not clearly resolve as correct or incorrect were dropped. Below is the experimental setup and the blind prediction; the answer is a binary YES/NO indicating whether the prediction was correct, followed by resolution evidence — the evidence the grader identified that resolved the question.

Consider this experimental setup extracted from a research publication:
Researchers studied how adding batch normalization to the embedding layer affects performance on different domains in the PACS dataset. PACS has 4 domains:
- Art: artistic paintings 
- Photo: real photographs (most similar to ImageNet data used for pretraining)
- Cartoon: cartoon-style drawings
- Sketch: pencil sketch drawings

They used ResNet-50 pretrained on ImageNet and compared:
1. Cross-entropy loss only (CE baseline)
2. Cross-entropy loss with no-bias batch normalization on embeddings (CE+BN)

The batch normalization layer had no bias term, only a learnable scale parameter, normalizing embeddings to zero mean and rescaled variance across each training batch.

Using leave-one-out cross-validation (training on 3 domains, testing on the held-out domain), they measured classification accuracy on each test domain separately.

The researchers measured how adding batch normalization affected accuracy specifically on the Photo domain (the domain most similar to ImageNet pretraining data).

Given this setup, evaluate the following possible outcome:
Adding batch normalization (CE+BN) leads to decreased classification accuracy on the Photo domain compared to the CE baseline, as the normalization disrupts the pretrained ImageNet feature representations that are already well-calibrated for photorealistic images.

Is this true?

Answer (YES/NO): YES